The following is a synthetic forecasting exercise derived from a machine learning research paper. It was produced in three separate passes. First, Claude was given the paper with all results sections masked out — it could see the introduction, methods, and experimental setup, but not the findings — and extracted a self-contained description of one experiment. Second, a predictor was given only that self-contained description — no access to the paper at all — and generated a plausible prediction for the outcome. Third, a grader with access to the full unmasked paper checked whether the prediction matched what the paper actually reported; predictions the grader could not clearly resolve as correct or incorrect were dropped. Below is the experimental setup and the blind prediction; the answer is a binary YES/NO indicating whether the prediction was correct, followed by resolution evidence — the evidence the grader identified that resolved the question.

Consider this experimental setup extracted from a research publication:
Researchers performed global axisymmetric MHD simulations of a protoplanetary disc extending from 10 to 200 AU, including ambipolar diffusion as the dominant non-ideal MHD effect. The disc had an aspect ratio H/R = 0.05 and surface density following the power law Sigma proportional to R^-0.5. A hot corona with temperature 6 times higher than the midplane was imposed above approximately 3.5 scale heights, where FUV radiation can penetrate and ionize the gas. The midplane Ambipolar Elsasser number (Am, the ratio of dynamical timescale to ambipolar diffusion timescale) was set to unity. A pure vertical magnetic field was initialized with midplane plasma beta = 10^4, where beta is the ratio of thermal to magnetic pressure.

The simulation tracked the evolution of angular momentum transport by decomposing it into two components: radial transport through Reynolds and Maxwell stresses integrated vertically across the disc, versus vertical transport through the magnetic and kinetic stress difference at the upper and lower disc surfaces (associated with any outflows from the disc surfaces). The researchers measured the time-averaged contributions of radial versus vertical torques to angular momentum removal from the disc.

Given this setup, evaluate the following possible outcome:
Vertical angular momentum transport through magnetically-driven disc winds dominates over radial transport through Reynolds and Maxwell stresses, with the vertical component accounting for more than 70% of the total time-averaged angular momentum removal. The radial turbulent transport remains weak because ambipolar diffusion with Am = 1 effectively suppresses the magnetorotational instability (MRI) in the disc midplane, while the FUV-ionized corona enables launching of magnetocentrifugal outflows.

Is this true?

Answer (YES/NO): YES